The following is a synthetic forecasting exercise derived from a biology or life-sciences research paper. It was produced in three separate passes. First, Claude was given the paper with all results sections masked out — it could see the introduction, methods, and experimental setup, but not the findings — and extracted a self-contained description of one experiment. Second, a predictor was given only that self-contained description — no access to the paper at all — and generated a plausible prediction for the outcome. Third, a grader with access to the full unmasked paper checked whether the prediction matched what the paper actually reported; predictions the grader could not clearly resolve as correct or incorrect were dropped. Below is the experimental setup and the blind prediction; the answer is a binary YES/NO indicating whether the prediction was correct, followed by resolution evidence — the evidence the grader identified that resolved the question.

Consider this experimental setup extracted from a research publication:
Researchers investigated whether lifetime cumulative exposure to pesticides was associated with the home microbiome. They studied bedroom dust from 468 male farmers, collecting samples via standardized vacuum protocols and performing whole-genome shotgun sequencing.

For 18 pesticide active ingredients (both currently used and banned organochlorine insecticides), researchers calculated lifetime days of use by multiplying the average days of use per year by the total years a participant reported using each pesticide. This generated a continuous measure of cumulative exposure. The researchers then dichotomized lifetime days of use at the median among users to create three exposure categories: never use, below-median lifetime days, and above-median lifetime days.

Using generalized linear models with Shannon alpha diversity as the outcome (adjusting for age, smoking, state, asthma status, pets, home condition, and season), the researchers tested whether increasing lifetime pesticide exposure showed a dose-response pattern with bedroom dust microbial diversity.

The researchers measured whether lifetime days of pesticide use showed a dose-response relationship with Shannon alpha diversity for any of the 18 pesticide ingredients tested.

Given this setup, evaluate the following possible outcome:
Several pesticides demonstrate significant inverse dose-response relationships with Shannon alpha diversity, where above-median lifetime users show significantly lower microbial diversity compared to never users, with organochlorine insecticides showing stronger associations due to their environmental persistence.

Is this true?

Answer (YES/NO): NO